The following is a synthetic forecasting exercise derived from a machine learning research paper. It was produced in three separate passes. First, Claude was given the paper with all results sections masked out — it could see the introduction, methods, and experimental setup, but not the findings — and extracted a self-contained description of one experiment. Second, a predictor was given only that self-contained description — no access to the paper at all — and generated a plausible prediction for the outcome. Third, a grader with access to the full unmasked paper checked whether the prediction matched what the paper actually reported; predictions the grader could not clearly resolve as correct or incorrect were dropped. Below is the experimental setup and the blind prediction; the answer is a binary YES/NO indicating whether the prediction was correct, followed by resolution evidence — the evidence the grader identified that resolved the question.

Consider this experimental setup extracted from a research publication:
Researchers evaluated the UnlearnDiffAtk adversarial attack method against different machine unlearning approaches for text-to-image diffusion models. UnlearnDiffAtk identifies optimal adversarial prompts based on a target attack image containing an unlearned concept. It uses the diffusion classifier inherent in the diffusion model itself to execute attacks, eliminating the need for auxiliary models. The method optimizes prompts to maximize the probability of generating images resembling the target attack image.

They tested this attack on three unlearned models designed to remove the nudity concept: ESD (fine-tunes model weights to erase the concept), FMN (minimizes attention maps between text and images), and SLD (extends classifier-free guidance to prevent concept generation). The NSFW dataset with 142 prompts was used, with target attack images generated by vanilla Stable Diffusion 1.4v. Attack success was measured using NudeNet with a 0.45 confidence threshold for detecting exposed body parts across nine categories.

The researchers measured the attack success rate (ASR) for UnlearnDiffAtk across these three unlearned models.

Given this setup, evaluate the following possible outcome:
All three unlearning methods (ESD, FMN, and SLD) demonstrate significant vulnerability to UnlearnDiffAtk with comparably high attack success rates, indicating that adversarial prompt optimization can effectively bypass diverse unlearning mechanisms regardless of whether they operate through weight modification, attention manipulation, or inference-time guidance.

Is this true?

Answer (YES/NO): NO